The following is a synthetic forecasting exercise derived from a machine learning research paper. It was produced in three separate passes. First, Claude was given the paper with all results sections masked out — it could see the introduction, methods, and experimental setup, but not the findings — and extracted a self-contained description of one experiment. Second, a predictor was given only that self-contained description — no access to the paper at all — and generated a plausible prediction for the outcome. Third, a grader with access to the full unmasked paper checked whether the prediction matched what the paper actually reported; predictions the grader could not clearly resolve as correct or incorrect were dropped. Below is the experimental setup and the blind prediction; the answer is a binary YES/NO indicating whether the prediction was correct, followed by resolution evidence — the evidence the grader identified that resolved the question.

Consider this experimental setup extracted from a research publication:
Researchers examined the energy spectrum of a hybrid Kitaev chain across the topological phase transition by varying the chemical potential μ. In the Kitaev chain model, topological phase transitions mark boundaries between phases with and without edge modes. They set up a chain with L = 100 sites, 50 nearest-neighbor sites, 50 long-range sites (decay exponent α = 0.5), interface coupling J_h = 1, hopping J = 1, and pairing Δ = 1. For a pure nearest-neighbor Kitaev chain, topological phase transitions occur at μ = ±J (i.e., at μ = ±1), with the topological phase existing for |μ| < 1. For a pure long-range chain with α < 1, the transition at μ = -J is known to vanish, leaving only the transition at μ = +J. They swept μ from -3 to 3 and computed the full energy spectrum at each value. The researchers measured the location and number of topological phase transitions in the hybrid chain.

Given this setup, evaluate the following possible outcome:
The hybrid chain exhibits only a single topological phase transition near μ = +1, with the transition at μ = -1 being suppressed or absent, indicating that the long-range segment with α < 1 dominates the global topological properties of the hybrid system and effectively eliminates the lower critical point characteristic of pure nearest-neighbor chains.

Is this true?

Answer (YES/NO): NO